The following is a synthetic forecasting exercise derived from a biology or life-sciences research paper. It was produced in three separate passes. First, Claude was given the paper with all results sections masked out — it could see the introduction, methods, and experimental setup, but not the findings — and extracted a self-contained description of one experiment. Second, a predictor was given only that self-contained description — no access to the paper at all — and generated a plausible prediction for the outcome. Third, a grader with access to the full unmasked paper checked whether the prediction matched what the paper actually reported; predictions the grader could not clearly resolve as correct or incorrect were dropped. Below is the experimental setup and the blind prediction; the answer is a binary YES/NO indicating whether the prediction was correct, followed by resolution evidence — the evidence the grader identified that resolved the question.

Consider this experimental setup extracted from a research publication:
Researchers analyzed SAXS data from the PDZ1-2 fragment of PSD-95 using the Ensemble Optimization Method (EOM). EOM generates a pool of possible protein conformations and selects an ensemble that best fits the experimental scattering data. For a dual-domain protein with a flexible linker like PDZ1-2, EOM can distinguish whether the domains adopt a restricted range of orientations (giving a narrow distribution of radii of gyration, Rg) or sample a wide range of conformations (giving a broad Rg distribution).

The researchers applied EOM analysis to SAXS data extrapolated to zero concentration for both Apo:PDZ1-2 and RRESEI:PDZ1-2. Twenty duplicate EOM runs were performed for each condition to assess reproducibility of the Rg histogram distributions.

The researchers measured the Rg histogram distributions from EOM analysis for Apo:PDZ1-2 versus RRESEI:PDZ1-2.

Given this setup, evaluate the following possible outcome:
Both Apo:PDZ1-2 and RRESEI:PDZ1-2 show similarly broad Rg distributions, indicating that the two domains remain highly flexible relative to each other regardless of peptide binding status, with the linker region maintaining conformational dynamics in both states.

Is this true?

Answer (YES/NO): NO